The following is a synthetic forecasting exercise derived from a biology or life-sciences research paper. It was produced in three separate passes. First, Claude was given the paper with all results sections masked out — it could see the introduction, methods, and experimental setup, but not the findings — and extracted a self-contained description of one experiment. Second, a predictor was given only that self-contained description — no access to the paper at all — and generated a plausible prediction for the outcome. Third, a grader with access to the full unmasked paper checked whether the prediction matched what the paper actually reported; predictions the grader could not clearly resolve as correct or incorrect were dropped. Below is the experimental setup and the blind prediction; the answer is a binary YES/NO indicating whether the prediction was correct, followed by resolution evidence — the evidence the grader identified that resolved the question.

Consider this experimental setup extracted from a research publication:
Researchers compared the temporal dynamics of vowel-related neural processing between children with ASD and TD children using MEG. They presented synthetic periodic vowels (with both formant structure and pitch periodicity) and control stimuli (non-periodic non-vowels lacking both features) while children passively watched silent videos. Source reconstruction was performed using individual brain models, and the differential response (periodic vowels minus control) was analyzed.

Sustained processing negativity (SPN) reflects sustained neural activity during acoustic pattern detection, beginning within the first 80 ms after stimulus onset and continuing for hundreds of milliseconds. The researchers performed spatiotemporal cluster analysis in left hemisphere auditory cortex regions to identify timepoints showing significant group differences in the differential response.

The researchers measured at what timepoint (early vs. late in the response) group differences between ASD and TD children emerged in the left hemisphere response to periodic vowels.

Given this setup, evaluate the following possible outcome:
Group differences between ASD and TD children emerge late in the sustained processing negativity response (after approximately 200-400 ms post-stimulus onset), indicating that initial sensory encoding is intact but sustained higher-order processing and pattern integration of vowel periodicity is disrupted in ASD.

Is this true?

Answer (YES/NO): NO